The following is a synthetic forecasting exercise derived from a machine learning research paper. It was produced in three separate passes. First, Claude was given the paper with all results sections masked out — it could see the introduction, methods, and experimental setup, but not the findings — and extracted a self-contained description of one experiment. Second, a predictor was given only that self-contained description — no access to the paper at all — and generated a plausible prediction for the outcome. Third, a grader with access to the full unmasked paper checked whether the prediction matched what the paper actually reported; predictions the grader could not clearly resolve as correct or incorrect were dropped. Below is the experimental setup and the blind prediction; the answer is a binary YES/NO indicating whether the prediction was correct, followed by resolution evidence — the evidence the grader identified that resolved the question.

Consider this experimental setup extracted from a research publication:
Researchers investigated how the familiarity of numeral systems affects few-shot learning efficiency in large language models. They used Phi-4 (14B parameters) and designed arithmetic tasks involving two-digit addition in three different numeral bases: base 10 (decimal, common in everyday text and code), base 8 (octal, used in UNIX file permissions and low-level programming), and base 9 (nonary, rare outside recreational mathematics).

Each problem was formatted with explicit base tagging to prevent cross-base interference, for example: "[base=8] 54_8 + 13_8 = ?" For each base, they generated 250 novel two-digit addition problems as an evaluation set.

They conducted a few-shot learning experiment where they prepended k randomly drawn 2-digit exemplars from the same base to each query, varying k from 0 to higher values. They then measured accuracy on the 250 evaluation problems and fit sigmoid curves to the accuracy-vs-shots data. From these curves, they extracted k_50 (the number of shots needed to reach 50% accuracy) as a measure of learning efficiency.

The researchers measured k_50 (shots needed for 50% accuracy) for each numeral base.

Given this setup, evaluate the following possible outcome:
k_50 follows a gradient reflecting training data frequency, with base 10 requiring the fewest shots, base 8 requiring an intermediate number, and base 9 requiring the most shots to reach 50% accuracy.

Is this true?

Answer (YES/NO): YES